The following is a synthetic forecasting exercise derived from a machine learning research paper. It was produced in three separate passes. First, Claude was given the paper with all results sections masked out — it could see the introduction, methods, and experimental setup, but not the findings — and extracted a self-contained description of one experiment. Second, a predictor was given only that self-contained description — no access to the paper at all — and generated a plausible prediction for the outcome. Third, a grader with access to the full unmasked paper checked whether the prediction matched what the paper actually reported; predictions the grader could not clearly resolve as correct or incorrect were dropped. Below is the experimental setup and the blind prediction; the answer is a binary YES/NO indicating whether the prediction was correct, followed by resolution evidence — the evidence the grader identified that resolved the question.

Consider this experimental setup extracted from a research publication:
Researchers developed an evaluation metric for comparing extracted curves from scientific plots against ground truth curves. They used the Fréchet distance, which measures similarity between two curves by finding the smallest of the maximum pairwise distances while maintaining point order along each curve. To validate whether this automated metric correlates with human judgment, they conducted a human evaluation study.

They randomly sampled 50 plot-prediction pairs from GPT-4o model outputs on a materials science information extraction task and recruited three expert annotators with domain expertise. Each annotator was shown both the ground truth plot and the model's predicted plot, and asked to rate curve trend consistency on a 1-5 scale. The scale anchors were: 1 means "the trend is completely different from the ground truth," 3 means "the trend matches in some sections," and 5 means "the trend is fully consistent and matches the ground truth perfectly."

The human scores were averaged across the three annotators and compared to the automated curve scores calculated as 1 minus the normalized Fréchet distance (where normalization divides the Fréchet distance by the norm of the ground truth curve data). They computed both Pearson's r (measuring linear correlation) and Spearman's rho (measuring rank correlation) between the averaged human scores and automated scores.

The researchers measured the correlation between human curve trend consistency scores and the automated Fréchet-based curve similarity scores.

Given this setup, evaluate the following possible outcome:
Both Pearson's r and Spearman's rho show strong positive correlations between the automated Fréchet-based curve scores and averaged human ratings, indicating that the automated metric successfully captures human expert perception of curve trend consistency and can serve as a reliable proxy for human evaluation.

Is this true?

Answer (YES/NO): YES